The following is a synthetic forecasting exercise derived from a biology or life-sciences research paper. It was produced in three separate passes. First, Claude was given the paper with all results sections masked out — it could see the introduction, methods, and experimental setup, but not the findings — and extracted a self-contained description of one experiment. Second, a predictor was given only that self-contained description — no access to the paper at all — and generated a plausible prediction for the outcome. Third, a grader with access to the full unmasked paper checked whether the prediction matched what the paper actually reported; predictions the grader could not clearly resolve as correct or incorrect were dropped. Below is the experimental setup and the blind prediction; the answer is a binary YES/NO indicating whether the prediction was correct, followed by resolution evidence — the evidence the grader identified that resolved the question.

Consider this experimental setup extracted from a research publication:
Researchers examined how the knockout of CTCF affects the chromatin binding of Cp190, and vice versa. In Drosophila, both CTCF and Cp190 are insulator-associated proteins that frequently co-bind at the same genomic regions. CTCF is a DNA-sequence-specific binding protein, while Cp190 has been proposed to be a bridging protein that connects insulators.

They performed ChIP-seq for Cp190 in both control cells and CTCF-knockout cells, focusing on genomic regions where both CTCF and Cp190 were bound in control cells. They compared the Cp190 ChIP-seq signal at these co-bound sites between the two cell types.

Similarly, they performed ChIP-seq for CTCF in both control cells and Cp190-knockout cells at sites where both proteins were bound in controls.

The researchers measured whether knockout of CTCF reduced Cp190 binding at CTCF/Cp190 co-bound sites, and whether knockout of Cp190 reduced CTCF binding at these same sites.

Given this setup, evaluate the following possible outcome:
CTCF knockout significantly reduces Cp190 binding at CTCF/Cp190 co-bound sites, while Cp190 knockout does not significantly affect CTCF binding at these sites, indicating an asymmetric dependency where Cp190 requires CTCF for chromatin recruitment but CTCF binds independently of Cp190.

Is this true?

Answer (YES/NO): NO